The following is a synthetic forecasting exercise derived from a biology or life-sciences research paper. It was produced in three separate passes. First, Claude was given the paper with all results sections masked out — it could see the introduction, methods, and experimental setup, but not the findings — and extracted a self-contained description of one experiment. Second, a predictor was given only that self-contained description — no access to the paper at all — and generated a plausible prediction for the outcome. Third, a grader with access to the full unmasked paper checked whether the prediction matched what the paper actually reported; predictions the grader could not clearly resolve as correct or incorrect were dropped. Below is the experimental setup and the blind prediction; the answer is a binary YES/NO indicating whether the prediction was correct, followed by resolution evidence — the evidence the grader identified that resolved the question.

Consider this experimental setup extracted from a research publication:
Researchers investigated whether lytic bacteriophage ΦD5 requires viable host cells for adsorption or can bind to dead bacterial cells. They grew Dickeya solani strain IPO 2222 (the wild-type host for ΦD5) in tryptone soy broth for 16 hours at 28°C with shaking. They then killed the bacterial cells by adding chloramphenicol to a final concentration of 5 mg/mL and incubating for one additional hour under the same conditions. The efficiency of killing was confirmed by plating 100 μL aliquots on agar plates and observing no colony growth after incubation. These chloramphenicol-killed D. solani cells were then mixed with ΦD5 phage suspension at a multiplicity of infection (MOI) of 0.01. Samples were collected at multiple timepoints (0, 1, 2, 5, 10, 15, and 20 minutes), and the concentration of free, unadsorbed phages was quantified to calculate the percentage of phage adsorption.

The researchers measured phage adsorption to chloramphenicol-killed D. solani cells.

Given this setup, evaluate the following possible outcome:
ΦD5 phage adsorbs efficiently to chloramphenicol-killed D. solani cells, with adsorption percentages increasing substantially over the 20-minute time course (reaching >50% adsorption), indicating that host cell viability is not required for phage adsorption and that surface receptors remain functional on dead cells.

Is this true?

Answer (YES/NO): YES